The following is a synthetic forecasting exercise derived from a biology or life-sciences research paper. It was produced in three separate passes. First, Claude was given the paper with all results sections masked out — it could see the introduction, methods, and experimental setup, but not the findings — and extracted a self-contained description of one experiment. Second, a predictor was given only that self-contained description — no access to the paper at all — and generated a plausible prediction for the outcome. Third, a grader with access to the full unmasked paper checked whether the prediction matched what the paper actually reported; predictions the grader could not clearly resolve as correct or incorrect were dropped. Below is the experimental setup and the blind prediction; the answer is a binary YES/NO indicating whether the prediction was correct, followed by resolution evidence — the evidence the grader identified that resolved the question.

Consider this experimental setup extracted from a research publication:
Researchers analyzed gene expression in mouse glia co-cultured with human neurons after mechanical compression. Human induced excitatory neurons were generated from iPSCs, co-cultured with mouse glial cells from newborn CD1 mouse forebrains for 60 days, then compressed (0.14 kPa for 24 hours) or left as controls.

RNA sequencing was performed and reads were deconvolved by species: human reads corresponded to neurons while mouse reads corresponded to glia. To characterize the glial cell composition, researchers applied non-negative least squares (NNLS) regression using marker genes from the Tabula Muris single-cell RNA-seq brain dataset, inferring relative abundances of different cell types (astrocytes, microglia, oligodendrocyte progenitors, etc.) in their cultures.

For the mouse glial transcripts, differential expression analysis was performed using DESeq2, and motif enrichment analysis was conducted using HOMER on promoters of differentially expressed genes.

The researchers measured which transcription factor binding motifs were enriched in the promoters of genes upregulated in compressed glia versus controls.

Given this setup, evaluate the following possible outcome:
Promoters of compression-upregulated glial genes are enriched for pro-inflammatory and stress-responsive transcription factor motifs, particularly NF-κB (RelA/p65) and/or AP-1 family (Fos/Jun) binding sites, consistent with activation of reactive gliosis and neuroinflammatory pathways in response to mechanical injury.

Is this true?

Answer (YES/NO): YES